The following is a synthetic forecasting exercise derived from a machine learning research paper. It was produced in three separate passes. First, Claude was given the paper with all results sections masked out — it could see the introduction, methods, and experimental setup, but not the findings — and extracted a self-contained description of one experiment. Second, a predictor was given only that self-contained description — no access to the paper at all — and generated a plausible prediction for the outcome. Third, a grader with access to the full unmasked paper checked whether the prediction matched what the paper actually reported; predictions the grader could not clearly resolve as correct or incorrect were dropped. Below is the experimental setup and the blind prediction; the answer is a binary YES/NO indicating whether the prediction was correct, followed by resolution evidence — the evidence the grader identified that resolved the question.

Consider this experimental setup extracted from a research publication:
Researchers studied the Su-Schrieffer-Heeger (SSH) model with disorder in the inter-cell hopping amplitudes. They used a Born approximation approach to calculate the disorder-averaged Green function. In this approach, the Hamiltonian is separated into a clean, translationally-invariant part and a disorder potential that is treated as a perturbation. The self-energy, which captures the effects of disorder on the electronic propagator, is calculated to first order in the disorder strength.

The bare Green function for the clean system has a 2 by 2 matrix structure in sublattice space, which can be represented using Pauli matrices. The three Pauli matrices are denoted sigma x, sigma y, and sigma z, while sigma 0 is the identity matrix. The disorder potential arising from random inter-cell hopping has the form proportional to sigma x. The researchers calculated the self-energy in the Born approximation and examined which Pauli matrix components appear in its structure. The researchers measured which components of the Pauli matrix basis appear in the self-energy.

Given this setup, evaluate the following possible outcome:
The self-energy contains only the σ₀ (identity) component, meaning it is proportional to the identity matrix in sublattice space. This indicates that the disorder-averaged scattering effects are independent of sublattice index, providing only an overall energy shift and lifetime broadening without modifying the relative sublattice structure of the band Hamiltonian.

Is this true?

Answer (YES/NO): NO